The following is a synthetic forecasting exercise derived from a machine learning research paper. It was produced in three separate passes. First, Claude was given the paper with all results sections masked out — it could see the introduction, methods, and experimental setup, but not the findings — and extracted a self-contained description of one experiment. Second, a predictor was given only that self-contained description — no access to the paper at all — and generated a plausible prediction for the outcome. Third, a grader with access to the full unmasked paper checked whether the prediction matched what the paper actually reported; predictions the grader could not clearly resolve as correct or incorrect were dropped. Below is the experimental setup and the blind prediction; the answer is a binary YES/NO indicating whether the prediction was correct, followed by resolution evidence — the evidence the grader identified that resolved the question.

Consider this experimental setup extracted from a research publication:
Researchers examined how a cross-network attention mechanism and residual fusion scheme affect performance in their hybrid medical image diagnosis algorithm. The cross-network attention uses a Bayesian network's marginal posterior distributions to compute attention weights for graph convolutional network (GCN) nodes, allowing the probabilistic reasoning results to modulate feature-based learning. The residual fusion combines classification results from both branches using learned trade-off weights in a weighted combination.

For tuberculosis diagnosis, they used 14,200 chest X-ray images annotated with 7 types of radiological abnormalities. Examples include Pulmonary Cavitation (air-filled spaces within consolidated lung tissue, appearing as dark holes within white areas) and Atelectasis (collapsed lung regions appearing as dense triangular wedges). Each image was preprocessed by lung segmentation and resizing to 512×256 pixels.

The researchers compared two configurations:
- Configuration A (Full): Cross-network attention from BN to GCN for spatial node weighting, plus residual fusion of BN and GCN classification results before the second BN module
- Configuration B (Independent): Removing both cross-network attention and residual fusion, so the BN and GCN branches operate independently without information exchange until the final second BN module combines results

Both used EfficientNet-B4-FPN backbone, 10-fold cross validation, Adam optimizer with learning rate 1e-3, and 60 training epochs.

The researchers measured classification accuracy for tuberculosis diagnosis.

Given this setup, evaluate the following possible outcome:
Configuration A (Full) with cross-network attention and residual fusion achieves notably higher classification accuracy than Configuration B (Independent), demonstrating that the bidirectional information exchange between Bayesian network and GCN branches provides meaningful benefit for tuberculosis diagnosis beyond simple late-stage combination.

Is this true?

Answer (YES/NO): YES